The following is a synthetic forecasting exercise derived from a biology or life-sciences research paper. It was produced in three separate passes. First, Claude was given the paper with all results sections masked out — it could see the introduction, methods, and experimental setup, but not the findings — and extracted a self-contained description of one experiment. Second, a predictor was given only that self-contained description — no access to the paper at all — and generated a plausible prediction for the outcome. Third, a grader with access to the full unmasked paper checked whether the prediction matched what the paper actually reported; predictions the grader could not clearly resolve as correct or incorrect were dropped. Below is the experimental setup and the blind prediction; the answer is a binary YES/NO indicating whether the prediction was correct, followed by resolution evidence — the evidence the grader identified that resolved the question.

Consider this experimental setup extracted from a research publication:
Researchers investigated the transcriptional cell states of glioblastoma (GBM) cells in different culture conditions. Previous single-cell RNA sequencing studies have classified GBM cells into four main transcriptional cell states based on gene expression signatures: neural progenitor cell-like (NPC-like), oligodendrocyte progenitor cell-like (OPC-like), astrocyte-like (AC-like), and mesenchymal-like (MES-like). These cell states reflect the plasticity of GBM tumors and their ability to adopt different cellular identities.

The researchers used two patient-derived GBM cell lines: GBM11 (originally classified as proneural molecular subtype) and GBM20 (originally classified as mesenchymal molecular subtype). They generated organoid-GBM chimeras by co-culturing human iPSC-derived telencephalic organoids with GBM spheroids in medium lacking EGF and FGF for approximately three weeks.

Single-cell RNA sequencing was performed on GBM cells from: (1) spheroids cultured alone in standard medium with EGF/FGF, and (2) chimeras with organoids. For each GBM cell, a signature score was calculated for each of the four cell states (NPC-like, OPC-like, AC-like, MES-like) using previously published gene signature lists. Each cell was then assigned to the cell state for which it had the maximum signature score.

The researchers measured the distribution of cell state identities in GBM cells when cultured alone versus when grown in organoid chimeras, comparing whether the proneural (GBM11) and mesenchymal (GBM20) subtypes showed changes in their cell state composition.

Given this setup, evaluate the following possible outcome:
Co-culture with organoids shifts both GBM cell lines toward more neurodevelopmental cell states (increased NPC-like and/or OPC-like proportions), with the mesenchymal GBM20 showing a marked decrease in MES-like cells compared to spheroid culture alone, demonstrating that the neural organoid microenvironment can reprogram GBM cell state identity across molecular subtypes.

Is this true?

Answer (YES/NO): NO